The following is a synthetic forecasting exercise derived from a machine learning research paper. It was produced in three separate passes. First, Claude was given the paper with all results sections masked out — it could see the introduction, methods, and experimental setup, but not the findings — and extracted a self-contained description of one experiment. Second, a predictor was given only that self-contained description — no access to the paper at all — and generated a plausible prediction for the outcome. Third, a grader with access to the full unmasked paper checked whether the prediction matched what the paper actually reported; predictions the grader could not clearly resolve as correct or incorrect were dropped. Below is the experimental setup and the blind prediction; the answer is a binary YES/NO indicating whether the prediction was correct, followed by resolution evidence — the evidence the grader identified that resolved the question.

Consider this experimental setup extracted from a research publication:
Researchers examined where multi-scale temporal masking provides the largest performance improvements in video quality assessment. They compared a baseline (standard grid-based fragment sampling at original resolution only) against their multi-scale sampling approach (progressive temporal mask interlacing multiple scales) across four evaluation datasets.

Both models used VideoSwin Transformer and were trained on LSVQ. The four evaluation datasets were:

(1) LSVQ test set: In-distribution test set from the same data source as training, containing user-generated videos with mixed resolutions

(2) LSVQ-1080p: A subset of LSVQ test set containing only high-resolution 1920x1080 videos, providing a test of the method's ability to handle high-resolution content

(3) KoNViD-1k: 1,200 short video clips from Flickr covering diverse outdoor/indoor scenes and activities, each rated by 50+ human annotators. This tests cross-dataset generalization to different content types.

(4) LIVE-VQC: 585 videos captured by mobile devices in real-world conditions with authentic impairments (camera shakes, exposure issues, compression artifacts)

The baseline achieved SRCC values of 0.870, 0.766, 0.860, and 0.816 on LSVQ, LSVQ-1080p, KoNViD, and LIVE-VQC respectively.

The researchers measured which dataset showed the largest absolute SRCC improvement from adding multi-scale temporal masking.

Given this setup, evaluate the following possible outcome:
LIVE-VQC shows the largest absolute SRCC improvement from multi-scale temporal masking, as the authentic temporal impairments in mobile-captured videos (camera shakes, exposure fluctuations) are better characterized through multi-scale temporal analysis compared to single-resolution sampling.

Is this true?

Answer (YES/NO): NO